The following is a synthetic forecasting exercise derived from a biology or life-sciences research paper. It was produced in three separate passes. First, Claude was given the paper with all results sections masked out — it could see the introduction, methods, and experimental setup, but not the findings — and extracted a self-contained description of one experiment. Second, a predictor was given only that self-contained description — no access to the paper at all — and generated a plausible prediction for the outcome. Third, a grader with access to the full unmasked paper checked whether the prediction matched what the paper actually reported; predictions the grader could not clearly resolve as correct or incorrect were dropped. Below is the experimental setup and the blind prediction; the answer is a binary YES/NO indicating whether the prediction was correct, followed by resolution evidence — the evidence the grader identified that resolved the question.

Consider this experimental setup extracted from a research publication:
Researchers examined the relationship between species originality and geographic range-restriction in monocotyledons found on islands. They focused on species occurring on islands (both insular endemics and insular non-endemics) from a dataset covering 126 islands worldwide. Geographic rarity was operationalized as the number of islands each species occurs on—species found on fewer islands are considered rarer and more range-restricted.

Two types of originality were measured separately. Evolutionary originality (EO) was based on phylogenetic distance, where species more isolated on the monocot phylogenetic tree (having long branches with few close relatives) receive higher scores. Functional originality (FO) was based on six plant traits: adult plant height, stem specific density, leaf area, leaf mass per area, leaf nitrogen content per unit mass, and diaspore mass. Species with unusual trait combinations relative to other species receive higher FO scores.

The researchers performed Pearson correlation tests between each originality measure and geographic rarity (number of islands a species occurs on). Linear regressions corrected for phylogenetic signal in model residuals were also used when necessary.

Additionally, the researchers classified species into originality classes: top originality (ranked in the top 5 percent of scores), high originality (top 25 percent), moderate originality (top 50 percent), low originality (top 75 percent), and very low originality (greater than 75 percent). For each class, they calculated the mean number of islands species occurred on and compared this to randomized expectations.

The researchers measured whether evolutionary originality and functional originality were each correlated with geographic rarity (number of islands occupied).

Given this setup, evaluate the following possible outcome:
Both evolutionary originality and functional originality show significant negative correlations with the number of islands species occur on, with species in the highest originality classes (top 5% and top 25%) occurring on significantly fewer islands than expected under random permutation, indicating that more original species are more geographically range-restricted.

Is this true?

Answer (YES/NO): NO